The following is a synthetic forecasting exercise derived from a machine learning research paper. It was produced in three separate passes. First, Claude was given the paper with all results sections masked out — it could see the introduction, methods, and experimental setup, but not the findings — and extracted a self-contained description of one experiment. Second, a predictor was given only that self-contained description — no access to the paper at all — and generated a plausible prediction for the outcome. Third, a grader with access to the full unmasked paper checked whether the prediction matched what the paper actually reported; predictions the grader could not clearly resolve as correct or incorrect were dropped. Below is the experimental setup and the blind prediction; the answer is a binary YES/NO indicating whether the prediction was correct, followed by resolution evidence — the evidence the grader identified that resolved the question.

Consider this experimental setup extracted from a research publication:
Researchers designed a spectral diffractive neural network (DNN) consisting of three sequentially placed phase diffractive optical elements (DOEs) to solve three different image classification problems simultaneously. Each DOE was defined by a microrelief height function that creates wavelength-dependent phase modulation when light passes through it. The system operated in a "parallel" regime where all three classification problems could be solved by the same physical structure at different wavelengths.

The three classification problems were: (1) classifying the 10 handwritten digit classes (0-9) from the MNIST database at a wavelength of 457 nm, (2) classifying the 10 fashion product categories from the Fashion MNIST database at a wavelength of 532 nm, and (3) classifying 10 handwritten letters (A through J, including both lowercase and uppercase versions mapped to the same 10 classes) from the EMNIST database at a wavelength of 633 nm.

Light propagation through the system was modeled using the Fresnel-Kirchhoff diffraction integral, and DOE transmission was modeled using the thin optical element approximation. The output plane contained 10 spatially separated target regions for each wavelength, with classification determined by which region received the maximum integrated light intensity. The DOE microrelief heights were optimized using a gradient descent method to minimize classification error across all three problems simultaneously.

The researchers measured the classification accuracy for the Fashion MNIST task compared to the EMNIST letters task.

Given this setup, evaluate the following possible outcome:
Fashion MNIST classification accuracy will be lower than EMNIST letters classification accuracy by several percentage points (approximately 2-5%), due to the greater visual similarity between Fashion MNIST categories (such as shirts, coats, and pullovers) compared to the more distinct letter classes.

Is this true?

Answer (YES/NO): YES